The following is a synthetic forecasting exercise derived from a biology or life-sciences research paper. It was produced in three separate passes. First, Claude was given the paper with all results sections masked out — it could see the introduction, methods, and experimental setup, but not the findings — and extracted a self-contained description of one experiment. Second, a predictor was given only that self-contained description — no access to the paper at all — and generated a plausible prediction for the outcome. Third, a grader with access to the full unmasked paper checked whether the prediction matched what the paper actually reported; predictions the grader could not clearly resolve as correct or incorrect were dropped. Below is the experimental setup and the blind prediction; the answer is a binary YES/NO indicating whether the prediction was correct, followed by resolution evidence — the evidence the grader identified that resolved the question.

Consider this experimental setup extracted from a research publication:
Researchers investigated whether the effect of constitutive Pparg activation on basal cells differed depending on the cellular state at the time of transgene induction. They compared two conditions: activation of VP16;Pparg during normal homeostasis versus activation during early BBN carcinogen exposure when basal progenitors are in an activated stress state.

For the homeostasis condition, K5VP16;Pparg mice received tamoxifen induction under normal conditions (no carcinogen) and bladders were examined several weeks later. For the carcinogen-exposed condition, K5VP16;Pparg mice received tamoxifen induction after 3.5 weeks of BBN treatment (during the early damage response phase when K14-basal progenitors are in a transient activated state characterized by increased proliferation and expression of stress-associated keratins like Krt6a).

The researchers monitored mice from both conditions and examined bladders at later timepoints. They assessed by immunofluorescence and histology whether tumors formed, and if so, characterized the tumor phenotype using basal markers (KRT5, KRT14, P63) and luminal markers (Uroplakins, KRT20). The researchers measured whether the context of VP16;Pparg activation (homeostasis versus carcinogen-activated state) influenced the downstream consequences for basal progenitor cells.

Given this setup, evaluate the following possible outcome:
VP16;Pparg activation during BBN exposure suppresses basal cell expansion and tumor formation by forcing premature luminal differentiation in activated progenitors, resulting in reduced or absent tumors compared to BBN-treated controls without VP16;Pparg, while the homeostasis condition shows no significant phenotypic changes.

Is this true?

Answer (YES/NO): NO